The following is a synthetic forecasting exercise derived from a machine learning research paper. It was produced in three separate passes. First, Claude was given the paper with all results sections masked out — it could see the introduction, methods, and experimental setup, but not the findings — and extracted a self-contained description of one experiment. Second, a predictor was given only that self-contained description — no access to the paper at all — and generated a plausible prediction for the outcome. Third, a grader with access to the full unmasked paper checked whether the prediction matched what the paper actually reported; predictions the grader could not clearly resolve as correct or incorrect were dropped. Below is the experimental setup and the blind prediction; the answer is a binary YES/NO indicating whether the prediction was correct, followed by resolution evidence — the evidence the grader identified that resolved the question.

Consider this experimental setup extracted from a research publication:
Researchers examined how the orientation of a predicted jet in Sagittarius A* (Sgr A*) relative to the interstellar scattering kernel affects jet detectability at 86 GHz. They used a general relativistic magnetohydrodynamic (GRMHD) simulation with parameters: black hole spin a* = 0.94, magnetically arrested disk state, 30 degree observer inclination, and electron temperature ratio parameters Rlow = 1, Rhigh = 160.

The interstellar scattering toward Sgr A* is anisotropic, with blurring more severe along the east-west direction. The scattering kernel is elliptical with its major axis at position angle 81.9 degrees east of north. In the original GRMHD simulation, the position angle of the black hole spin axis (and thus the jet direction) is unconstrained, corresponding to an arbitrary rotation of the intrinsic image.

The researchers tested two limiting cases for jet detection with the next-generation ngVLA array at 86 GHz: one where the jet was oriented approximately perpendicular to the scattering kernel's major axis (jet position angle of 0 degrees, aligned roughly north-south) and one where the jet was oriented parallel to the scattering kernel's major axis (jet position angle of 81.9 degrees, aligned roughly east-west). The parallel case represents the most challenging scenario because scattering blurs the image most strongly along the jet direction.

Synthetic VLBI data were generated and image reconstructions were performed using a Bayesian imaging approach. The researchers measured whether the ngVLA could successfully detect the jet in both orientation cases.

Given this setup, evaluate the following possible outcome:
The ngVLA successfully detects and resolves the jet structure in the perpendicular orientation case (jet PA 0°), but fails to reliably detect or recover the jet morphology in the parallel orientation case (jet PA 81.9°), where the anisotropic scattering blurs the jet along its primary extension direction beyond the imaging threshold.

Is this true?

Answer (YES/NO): NO